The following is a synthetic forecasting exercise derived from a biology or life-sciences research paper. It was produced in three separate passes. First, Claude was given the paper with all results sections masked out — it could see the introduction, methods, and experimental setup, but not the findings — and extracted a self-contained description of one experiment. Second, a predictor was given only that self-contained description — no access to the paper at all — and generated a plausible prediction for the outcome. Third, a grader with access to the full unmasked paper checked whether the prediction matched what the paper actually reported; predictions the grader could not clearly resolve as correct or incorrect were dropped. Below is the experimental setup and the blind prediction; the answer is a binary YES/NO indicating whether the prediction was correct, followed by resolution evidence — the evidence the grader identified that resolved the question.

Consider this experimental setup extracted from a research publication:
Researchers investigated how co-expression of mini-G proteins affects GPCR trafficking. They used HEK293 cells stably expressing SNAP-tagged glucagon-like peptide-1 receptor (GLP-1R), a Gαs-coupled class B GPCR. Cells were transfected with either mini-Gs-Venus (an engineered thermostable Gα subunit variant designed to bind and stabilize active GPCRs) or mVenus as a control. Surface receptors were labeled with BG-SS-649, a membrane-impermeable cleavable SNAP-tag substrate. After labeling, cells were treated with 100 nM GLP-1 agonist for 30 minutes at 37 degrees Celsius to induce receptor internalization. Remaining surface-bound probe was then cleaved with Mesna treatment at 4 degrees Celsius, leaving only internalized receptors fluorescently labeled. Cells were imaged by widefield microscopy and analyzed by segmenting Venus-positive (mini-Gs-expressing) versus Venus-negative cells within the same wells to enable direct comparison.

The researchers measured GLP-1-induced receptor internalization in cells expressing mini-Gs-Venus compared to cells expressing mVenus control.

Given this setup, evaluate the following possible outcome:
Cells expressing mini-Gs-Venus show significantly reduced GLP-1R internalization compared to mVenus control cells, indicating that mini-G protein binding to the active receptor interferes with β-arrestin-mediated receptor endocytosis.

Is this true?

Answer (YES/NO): YES